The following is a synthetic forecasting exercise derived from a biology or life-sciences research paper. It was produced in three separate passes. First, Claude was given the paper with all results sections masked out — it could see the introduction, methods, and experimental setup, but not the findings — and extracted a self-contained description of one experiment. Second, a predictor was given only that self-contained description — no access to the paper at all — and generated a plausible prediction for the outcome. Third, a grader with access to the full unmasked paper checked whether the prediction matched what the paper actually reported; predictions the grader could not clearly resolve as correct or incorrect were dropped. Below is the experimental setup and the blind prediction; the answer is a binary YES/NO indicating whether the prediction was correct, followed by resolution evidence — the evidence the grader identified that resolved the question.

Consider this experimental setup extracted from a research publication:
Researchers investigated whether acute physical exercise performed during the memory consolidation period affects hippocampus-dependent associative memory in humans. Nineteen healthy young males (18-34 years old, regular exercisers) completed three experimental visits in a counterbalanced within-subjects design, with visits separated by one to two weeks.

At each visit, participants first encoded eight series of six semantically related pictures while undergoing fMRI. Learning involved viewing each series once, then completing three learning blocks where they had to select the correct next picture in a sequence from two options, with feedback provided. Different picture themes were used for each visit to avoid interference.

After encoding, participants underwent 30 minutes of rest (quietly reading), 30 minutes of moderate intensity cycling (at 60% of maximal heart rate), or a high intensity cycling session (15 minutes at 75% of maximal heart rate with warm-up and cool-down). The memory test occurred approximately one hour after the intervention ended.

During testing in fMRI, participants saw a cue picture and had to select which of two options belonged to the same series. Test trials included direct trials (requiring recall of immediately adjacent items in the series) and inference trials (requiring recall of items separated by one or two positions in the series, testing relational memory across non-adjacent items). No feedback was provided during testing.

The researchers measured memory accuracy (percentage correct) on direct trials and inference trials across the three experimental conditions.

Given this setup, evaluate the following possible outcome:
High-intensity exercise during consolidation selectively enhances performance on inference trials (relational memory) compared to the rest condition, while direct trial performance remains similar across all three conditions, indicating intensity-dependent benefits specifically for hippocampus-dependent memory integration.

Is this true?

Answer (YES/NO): NO